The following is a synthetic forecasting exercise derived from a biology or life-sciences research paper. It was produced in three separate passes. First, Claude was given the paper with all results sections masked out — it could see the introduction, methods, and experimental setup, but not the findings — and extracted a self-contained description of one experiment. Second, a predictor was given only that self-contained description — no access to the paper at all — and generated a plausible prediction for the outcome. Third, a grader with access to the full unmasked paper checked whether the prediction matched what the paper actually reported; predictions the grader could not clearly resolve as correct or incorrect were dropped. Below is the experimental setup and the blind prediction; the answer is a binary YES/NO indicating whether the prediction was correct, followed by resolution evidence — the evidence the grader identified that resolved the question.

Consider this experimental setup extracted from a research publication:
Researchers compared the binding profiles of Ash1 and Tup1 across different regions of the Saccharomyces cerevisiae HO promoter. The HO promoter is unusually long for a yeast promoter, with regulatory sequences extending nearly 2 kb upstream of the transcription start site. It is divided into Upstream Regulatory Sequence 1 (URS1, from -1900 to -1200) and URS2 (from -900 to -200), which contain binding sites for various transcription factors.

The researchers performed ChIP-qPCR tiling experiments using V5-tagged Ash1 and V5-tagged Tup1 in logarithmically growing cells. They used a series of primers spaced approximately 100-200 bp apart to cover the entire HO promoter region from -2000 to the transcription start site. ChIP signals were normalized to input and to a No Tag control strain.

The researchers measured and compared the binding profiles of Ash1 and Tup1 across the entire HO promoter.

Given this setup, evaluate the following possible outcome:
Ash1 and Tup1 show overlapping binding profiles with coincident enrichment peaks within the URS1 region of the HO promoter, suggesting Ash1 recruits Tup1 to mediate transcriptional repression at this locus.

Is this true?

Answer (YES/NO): YES